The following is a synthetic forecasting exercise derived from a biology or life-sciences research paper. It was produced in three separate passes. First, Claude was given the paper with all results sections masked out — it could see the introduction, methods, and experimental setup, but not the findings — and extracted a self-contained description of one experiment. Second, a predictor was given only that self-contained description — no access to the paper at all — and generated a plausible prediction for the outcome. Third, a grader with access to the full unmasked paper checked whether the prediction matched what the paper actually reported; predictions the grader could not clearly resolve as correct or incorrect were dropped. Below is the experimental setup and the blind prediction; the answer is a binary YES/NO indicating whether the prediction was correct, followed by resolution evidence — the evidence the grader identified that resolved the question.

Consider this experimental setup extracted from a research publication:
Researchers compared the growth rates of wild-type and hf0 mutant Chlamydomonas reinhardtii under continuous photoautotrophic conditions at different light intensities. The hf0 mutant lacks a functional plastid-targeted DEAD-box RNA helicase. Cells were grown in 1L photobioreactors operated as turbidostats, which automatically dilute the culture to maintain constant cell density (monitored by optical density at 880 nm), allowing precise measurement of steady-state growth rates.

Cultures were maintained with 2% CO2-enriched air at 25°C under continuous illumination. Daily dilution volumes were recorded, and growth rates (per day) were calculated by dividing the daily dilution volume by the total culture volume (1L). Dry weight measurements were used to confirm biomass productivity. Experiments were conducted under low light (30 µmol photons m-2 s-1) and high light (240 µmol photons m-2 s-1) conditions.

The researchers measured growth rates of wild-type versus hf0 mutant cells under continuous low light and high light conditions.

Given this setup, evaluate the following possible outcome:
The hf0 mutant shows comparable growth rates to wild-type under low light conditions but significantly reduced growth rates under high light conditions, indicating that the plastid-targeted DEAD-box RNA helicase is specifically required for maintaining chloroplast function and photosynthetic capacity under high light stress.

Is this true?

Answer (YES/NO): YES